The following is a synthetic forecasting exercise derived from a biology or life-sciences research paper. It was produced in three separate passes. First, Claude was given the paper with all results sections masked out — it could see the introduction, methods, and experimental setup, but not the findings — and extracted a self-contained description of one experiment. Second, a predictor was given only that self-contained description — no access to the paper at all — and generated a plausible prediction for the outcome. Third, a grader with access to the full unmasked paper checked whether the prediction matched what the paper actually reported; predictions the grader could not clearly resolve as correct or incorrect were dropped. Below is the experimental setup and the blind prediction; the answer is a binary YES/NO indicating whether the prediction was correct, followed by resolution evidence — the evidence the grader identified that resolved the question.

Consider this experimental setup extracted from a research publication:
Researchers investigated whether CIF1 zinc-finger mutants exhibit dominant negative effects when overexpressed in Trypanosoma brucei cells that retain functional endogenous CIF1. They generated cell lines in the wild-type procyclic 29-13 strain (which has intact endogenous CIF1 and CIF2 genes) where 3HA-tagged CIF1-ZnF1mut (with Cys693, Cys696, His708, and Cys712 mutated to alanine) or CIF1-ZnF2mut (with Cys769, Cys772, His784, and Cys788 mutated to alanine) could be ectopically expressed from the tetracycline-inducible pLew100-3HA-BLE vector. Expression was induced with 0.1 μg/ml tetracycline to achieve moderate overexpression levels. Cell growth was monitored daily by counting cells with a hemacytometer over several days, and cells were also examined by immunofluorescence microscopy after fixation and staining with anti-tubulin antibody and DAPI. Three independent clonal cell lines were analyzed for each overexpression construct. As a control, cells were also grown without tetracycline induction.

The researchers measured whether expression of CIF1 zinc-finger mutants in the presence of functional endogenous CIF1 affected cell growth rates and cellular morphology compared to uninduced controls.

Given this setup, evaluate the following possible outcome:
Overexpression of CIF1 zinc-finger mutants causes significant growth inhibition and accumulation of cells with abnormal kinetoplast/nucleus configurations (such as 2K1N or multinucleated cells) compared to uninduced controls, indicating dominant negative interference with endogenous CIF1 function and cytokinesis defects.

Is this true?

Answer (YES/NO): NO